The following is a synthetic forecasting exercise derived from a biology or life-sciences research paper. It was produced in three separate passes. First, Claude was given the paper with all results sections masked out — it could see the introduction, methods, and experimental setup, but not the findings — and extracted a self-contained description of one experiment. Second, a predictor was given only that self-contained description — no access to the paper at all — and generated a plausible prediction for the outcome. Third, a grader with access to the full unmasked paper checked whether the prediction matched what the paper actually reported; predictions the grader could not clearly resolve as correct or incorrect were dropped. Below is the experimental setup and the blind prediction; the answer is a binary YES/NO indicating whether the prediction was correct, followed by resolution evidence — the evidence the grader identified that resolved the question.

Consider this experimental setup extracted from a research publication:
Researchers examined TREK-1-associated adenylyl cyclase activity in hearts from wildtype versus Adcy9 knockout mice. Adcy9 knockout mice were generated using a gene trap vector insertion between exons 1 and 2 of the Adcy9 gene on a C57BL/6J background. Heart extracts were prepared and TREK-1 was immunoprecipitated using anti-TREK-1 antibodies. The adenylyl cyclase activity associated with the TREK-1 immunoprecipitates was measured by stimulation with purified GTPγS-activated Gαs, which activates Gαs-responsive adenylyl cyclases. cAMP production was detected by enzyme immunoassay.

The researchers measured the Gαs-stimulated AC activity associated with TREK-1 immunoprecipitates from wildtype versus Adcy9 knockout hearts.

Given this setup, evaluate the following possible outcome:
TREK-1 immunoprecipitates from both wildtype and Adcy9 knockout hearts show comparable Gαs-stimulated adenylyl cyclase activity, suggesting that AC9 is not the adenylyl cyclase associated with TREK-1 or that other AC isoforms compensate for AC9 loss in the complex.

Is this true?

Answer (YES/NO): NO